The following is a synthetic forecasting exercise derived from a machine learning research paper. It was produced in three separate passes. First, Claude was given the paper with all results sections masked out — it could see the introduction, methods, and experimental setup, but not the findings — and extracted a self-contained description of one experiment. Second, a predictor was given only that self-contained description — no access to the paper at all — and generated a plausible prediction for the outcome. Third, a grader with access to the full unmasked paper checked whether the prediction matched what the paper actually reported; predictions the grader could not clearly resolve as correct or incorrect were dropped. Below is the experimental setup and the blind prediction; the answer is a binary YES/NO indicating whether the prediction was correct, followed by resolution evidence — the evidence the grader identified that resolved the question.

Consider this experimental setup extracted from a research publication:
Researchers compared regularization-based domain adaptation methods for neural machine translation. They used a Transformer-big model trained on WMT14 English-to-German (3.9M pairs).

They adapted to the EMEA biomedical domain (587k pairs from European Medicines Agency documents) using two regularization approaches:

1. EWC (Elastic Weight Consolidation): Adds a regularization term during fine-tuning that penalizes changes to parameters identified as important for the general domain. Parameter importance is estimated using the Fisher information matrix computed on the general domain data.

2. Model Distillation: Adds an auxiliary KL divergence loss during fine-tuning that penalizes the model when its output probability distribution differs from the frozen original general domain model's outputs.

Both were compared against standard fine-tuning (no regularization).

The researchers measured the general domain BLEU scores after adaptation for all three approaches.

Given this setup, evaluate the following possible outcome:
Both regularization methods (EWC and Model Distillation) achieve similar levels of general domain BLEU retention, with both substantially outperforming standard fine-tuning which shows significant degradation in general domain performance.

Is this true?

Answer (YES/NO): NO